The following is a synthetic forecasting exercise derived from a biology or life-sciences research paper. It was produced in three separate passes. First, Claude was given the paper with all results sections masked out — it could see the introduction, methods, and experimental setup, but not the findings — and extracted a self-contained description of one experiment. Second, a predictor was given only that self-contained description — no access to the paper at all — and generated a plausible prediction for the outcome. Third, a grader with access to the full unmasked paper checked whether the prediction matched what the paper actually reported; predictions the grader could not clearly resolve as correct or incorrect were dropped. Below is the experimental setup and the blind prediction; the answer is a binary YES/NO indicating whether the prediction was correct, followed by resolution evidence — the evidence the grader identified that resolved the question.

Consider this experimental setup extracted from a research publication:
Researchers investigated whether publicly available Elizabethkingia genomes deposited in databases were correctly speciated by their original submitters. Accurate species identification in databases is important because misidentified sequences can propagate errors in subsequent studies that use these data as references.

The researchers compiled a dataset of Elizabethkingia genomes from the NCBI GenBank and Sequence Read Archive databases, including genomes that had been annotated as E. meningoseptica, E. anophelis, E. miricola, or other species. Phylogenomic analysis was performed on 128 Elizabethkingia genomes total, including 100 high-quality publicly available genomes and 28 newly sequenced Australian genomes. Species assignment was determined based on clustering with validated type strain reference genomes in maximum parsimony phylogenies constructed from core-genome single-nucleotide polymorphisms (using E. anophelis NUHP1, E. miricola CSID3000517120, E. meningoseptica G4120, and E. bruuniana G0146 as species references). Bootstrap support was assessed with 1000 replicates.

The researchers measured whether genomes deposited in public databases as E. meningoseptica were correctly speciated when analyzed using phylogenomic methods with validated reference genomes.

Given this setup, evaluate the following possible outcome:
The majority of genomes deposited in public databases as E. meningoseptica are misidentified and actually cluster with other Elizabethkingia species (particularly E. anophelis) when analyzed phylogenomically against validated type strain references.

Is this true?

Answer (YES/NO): NO